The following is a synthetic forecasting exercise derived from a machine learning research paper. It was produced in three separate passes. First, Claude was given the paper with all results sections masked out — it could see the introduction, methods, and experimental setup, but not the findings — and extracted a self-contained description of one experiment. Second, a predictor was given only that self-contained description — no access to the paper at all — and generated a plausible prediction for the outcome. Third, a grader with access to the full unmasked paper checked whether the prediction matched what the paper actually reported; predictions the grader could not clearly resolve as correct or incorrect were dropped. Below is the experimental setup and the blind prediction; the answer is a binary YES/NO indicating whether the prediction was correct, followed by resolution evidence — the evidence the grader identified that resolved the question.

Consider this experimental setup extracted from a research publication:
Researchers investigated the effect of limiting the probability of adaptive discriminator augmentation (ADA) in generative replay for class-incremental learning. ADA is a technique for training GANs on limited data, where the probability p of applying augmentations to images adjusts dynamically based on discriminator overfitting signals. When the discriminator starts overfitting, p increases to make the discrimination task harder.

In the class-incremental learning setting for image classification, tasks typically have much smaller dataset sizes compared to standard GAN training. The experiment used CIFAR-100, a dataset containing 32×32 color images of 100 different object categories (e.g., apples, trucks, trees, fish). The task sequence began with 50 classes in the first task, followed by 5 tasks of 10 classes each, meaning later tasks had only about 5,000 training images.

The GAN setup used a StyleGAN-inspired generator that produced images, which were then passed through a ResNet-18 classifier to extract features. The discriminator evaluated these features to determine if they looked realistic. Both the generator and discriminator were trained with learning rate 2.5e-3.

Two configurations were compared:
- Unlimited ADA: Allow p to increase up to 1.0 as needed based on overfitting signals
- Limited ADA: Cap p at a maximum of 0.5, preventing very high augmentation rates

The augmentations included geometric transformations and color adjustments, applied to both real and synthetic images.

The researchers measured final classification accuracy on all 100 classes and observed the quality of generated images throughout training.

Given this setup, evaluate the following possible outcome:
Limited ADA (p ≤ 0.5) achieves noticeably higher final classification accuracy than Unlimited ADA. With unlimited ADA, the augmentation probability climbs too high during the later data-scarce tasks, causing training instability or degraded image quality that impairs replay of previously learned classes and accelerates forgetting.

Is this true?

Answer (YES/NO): YES